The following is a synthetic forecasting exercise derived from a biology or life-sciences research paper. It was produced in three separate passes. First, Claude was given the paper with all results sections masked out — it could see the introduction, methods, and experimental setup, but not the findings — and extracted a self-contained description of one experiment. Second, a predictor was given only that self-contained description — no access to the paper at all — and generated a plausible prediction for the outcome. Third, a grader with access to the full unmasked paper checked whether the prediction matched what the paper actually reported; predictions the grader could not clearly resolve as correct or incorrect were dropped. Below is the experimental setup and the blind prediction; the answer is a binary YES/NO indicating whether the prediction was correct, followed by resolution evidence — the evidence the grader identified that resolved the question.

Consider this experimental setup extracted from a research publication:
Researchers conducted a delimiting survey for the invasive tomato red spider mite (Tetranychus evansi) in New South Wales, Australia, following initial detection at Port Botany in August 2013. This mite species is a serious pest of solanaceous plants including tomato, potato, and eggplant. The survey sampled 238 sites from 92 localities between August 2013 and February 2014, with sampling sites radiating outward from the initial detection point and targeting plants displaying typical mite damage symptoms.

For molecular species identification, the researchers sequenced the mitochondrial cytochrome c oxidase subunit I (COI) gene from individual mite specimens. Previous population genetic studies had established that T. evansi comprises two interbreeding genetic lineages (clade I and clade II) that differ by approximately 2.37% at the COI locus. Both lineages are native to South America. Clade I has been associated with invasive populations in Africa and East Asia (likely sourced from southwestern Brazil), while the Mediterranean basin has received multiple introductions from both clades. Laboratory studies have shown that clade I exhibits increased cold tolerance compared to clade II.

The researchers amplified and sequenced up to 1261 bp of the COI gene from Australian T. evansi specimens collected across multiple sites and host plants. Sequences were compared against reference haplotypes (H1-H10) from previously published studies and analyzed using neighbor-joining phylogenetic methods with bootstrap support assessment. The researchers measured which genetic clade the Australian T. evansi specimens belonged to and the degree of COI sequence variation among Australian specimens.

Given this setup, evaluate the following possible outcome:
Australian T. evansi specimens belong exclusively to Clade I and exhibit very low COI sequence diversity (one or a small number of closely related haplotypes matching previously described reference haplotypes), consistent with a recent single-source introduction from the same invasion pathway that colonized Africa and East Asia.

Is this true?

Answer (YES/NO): YES